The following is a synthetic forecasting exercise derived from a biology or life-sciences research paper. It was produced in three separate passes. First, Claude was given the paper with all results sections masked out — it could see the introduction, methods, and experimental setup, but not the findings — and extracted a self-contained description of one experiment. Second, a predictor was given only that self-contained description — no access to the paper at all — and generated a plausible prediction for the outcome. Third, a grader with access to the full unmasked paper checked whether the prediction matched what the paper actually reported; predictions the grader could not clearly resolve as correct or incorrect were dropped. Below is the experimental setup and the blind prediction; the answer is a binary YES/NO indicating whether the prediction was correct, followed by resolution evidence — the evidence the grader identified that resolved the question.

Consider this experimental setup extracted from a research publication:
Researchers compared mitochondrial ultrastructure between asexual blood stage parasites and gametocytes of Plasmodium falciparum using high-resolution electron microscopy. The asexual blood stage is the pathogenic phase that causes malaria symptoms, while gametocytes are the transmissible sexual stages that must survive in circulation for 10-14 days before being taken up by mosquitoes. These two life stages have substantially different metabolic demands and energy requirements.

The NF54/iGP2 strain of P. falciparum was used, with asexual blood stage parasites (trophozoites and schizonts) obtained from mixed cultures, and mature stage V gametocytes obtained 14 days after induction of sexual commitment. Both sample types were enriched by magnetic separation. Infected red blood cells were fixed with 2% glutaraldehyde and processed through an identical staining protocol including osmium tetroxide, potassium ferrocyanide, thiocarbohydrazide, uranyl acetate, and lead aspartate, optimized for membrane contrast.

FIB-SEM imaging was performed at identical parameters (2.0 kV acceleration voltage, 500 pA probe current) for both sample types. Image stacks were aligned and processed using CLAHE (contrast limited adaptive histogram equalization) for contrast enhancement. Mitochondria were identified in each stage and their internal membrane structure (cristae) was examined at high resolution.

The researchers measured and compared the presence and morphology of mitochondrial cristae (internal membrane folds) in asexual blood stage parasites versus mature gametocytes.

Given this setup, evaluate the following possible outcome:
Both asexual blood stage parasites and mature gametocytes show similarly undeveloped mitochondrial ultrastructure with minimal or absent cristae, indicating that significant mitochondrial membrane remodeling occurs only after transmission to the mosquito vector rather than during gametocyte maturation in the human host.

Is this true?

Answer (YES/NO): NO